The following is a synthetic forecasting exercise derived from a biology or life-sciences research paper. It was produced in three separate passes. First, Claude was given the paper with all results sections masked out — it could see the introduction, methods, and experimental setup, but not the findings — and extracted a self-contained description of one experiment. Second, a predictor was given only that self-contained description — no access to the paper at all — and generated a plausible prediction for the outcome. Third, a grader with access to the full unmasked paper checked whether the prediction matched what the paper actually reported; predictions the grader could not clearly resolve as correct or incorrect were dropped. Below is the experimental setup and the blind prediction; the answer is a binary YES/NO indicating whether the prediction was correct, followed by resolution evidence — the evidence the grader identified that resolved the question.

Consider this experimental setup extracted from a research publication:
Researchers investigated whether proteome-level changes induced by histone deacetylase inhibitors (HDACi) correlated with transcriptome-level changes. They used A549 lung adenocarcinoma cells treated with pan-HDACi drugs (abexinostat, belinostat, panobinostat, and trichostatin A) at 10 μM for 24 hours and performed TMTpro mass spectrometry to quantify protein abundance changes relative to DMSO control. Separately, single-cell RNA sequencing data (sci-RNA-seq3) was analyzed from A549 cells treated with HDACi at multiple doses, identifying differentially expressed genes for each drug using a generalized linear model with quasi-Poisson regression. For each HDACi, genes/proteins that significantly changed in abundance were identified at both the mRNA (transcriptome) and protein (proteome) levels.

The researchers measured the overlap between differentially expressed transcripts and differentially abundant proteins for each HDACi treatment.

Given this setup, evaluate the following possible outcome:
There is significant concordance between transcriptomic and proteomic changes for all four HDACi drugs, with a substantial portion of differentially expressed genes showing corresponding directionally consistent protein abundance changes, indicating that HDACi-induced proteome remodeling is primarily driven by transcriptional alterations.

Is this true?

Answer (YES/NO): NO